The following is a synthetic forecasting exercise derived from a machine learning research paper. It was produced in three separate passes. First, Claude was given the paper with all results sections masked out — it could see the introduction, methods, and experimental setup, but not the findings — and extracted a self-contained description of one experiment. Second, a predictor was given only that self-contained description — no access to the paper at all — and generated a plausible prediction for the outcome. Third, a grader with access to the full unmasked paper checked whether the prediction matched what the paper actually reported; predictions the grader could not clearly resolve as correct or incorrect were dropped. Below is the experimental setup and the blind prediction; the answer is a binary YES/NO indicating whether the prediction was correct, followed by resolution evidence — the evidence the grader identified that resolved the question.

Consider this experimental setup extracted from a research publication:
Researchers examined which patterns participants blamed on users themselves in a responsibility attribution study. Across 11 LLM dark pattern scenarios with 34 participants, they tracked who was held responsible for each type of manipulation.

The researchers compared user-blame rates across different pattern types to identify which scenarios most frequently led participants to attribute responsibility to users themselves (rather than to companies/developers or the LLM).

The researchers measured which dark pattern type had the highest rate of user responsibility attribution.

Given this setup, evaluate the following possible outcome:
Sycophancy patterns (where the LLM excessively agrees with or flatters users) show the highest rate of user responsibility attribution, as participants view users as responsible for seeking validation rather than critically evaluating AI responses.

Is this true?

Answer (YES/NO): YES